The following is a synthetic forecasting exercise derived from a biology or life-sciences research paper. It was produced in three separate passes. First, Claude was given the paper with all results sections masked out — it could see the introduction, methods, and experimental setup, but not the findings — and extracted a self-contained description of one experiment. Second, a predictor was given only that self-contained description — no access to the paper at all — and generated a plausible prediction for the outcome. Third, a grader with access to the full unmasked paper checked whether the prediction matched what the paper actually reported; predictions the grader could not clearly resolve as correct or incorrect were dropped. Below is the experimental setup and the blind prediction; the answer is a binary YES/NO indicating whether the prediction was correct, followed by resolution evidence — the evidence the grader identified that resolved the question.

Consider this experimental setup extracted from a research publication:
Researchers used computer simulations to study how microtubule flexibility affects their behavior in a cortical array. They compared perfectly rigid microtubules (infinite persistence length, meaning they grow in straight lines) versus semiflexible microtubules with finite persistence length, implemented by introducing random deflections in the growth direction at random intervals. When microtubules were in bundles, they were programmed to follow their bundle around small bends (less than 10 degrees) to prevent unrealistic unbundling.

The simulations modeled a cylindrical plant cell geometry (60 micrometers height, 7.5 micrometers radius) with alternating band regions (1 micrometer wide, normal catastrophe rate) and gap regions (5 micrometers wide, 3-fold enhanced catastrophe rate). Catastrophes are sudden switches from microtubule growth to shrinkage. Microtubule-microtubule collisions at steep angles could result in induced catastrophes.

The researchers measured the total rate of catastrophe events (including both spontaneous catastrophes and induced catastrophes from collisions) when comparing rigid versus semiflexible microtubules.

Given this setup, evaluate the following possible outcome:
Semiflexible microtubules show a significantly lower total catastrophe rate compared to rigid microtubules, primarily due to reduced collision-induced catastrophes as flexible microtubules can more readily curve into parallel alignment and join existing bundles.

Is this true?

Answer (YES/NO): NO